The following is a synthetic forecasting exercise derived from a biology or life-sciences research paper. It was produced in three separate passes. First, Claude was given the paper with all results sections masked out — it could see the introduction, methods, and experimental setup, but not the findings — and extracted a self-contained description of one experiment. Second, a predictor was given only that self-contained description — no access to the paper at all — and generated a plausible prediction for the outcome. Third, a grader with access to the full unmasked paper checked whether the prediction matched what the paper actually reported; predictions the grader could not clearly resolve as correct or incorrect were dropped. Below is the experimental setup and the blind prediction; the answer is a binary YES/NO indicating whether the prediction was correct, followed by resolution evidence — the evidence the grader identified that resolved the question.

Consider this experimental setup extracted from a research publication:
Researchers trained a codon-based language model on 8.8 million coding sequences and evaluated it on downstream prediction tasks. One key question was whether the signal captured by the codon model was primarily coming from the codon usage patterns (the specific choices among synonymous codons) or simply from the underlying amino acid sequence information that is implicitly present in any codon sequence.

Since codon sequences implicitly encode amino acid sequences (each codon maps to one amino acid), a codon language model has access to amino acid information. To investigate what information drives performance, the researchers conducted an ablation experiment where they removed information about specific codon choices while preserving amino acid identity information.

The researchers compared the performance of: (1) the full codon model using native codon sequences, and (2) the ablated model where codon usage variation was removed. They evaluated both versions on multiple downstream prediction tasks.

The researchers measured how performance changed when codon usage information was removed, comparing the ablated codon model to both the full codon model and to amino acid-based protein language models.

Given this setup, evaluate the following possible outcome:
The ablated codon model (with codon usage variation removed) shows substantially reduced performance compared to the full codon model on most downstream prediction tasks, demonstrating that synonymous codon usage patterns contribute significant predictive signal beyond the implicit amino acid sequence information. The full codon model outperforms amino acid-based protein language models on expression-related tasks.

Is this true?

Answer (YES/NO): YES